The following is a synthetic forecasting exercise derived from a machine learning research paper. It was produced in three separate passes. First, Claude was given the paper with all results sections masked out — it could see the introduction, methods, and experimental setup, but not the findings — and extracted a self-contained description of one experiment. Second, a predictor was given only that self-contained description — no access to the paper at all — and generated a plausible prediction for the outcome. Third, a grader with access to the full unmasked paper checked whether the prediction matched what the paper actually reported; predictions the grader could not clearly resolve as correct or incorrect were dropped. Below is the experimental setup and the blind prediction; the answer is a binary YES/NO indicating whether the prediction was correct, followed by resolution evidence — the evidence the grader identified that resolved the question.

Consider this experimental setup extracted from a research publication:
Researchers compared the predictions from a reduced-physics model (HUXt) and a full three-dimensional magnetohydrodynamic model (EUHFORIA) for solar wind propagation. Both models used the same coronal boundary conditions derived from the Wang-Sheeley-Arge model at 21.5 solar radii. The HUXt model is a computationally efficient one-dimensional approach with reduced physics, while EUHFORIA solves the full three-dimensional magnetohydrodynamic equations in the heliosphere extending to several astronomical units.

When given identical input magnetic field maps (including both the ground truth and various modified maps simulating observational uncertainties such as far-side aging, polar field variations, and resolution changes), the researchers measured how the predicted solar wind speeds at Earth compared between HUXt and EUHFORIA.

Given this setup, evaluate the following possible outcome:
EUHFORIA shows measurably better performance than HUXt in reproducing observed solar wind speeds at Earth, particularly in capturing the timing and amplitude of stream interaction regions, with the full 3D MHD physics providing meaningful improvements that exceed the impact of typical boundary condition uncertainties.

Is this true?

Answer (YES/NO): NO